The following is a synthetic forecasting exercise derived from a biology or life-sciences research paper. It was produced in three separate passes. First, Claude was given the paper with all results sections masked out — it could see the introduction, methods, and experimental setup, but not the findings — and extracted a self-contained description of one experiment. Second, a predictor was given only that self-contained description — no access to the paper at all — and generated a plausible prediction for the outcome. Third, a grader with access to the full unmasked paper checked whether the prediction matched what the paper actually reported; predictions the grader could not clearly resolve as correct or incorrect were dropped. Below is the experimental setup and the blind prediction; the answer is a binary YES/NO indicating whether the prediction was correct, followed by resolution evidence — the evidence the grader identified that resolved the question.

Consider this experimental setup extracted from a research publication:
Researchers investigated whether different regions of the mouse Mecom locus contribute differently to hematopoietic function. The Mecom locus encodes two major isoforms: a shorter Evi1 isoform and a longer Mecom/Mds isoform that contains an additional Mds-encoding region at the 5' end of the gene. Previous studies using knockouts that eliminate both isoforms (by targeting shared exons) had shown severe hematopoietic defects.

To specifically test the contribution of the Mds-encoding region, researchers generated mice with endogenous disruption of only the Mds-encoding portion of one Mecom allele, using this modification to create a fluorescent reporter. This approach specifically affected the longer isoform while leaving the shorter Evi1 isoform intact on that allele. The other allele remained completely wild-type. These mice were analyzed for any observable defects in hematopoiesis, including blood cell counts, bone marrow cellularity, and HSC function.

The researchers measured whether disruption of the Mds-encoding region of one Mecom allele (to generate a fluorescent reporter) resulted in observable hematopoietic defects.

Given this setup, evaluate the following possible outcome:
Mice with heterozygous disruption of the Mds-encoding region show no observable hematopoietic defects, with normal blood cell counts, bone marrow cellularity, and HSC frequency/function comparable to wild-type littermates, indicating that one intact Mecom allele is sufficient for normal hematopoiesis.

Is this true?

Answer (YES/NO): YES